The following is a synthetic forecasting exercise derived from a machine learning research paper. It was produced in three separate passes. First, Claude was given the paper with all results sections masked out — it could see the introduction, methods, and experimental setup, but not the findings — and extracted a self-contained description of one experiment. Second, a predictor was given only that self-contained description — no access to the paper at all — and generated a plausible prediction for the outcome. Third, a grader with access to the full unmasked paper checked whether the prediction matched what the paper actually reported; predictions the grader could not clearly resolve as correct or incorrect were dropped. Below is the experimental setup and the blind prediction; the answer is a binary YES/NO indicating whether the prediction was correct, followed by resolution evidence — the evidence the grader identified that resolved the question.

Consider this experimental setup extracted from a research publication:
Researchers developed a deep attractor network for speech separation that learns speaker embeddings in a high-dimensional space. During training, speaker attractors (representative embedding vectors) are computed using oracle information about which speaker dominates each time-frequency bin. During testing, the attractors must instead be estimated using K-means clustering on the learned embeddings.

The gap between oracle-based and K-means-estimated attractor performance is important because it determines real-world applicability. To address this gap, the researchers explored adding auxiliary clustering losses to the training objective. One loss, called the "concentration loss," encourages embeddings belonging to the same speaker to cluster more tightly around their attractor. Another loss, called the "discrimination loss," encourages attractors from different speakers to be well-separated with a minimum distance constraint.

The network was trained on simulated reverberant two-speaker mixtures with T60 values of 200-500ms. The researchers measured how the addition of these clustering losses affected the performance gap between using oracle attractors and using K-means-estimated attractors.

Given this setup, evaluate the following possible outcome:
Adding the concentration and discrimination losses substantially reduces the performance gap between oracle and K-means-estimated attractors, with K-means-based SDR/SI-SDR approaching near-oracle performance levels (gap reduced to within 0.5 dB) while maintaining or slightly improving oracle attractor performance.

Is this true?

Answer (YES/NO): NO